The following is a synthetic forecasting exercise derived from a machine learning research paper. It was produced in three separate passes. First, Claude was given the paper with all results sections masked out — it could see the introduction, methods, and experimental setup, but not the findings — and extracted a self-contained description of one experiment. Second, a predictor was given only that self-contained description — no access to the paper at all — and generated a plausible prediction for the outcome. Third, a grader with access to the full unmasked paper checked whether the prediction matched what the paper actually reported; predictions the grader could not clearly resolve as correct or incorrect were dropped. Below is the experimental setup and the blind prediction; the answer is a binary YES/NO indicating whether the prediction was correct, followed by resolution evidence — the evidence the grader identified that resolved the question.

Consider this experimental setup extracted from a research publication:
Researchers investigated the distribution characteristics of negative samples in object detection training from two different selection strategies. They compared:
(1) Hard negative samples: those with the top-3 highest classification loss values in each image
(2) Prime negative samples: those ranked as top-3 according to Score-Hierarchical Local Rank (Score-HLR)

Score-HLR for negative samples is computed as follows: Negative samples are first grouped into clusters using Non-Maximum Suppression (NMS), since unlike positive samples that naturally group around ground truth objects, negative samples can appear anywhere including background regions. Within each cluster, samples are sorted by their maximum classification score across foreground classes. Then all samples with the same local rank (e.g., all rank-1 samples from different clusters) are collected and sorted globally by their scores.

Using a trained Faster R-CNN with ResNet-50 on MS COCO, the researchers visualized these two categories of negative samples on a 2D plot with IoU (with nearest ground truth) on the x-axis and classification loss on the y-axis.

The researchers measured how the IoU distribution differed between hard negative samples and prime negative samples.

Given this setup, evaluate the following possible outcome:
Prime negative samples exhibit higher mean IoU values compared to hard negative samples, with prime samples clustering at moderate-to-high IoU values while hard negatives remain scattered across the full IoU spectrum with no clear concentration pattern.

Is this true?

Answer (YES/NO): NO